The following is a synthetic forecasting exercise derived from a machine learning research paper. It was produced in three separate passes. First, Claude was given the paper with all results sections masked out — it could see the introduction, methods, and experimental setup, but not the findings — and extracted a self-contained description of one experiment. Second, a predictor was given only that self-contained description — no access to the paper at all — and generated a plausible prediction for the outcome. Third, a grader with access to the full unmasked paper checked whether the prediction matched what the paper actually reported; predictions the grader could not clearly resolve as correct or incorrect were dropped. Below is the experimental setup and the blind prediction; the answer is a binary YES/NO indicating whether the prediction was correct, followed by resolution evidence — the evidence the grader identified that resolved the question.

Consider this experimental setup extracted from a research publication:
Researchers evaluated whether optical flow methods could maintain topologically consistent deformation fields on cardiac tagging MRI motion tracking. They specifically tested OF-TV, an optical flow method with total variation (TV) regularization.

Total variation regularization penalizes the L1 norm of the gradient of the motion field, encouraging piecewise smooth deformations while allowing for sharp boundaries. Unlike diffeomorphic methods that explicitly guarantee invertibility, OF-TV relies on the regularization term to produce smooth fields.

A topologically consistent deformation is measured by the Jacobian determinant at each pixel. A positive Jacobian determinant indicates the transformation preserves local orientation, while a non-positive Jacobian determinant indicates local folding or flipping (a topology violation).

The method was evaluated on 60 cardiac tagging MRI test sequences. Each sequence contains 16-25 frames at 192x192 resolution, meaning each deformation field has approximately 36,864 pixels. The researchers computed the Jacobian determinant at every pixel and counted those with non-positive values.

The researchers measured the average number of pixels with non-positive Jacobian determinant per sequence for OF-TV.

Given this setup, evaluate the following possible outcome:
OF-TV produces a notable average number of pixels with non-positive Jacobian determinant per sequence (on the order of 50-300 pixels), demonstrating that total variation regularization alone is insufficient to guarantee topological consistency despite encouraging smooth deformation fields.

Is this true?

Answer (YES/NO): YES